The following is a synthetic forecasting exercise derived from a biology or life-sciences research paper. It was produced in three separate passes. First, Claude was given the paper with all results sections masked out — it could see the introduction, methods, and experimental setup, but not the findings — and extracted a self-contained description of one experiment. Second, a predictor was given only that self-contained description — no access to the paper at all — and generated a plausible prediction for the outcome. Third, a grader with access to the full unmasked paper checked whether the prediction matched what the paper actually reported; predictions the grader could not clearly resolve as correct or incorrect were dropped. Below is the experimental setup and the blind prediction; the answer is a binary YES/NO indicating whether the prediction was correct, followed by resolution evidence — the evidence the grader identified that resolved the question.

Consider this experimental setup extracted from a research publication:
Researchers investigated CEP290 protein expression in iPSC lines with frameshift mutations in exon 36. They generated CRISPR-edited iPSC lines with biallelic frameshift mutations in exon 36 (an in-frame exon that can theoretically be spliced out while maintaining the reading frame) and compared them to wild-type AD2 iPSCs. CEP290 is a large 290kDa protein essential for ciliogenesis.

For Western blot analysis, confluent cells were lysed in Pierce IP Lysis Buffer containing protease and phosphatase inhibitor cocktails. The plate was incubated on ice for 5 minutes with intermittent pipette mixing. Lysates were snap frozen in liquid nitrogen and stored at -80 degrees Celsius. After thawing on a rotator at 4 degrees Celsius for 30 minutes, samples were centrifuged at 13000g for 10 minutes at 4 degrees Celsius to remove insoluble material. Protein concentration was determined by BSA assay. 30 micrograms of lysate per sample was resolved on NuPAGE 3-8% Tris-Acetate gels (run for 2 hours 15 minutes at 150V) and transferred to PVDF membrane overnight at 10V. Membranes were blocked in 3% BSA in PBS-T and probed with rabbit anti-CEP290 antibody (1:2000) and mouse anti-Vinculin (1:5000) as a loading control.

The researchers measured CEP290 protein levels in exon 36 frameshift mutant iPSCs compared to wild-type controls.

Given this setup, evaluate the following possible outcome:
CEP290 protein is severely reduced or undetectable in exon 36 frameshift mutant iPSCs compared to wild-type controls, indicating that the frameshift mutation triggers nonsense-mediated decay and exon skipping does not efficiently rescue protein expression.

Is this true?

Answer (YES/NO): YES